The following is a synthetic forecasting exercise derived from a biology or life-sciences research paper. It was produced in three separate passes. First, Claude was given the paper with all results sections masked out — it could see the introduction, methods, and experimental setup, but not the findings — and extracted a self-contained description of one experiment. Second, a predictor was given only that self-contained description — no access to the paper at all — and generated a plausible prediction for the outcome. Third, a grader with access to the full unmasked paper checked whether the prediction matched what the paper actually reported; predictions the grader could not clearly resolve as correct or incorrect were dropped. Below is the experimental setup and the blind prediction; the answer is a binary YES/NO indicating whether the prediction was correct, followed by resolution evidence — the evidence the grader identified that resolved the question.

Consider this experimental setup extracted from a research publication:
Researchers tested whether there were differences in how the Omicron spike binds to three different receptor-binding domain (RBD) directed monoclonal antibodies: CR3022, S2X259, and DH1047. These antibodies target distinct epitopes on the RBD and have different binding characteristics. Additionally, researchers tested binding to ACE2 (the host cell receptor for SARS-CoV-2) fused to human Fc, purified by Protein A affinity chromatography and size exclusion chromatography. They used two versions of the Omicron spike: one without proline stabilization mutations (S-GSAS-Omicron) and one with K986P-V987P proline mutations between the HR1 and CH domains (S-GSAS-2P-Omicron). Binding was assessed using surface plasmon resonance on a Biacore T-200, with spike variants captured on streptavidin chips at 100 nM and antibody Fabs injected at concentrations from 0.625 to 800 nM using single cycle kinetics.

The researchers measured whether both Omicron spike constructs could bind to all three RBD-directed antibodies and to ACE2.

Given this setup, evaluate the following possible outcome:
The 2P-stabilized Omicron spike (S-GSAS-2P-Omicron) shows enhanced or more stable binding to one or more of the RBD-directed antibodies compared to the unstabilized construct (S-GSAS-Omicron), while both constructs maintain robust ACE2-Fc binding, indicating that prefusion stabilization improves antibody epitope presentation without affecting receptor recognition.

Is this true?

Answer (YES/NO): NO